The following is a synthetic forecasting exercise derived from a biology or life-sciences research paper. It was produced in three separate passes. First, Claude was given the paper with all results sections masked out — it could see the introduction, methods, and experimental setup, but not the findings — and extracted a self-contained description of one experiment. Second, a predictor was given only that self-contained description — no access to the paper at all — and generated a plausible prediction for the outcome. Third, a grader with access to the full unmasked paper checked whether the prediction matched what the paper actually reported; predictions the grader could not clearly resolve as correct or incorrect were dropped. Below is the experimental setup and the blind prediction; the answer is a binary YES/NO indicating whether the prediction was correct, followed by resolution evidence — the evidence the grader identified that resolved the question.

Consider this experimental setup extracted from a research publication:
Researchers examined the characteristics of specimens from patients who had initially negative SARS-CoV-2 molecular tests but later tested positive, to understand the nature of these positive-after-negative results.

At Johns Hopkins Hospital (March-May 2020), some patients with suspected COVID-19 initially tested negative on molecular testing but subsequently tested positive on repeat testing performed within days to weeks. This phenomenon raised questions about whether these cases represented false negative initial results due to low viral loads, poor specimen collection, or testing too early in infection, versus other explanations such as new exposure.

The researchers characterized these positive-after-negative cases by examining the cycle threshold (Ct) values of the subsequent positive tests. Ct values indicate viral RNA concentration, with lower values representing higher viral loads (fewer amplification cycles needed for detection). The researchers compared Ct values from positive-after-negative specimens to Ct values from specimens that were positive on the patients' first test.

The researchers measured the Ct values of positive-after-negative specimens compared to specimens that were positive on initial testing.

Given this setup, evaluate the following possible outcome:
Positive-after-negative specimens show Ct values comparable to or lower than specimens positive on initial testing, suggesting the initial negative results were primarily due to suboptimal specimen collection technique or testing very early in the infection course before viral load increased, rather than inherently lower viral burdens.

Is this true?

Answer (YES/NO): NO